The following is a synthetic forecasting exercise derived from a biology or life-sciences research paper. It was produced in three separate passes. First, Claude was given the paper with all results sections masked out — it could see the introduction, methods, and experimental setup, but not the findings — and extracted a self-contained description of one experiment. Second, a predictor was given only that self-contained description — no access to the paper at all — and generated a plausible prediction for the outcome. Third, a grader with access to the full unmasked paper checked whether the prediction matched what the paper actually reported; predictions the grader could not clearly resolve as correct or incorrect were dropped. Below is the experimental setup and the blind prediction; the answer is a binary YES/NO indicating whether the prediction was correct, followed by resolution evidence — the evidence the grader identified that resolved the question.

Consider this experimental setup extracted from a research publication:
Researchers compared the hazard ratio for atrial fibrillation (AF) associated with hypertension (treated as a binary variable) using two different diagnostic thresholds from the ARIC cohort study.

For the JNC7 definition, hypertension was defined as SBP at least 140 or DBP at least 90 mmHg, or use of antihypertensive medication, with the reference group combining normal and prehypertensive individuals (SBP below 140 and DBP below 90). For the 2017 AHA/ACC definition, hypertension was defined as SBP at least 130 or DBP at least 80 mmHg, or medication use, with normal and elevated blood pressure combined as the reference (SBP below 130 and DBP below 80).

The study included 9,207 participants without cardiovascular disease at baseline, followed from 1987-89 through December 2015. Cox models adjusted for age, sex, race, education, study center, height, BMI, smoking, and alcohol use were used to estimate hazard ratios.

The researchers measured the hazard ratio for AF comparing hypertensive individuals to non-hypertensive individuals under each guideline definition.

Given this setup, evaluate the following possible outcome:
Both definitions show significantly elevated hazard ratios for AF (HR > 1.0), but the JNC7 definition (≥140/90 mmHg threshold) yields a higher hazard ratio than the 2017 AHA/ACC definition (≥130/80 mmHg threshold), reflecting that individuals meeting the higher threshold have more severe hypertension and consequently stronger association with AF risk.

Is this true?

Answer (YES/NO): YES